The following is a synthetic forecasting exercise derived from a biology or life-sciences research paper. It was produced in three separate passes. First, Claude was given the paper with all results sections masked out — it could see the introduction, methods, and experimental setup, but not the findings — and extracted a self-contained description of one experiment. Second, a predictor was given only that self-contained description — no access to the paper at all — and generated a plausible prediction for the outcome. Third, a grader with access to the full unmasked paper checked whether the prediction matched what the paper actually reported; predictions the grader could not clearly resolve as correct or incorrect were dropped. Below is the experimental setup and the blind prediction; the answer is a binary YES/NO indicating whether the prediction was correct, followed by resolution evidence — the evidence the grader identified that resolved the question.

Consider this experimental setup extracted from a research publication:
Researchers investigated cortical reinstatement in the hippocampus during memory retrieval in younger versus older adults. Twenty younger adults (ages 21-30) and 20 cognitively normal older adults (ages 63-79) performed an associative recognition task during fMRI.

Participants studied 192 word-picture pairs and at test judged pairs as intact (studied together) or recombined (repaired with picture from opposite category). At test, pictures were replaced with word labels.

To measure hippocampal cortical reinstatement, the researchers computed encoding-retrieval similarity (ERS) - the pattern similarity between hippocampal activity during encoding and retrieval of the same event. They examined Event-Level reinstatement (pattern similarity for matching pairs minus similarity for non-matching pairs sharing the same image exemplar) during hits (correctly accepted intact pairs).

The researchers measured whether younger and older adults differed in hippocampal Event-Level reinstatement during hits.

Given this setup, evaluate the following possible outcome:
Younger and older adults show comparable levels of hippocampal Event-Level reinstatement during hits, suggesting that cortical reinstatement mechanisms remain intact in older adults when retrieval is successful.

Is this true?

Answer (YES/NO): NO